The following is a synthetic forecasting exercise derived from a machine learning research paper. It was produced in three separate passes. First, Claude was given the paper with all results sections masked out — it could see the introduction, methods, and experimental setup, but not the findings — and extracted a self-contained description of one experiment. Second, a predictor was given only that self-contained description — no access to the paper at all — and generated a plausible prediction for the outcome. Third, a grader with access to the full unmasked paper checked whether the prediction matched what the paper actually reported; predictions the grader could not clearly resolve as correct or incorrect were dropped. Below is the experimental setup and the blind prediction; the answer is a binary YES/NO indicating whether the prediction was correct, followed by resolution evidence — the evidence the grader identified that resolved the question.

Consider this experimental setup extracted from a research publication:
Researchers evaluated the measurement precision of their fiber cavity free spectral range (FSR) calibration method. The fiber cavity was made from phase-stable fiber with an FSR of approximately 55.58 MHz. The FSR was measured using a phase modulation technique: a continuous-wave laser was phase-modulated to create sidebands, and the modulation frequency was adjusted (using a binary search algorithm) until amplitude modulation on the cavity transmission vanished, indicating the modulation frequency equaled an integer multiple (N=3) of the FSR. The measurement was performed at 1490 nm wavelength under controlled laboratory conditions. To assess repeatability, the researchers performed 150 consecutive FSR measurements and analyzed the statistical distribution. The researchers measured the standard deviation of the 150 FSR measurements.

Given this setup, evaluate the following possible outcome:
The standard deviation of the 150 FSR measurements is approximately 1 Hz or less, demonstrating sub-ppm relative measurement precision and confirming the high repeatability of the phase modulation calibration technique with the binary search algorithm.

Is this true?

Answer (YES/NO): NO